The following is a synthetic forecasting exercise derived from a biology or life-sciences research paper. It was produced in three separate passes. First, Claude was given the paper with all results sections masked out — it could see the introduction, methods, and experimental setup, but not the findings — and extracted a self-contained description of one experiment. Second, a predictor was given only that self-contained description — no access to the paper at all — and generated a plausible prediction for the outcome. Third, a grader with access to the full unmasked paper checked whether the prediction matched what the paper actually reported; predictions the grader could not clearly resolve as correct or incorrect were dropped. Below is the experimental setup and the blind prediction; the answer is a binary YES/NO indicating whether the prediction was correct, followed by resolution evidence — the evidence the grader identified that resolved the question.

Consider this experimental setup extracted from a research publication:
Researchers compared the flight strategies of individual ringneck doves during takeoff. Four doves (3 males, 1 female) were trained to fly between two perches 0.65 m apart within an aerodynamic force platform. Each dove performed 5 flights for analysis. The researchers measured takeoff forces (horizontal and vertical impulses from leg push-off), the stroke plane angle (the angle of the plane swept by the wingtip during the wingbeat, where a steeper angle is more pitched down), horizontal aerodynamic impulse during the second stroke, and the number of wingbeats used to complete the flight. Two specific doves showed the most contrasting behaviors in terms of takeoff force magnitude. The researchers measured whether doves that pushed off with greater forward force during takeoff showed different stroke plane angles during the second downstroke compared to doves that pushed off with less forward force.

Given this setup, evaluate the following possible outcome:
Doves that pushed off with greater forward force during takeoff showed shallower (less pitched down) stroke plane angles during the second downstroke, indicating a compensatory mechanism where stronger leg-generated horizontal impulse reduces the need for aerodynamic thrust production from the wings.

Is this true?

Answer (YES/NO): YES